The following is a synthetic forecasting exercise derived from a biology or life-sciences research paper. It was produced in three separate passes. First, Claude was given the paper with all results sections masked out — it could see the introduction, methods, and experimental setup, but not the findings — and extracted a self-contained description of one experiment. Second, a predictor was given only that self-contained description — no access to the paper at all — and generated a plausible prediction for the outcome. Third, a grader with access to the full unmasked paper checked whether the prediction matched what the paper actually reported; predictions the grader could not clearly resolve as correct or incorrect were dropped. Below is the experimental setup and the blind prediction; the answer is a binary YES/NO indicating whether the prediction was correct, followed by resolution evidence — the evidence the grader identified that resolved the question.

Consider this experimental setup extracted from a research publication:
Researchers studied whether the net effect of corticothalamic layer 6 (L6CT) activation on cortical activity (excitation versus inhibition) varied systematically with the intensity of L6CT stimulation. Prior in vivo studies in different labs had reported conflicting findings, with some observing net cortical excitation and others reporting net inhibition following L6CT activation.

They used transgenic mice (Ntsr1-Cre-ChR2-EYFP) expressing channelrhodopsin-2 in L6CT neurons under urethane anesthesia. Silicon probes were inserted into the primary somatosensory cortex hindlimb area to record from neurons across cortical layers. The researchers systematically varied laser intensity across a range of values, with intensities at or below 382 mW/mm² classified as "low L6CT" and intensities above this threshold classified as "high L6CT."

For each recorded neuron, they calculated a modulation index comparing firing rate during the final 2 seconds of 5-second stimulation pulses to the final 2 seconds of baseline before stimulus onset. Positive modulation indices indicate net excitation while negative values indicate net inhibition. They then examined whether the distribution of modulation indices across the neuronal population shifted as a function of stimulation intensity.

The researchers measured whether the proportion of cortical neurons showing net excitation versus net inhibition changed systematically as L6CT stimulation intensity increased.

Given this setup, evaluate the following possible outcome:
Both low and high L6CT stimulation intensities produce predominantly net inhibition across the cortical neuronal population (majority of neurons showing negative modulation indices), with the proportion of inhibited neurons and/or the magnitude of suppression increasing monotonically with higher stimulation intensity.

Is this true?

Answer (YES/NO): NO